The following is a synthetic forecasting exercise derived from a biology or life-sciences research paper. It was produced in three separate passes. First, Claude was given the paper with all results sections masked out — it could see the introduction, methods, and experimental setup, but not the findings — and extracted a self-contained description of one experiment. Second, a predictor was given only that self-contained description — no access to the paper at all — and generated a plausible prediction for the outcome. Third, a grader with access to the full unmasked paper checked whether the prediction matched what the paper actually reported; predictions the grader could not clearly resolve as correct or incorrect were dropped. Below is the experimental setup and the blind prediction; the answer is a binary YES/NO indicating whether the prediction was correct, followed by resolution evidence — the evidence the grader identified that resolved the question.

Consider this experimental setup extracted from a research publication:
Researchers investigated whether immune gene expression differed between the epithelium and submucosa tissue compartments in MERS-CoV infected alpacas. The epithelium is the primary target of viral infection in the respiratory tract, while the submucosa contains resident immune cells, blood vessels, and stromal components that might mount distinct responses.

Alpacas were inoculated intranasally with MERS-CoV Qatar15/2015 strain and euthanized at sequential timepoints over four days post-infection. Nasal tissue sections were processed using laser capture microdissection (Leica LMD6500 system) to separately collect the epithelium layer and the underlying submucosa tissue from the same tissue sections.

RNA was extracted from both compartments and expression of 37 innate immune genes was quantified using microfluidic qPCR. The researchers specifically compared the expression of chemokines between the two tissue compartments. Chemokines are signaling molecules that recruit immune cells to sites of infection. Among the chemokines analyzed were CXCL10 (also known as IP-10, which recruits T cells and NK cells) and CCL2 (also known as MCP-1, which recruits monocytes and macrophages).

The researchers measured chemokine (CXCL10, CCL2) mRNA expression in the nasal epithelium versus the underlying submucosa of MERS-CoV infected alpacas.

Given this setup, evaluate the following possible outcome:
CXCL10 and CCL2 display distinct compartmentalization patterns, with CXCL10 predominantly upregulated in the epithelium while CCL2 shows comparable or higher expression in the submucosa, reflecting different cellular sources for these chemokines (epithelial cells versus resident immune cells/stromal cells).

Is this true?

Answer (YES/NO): NO